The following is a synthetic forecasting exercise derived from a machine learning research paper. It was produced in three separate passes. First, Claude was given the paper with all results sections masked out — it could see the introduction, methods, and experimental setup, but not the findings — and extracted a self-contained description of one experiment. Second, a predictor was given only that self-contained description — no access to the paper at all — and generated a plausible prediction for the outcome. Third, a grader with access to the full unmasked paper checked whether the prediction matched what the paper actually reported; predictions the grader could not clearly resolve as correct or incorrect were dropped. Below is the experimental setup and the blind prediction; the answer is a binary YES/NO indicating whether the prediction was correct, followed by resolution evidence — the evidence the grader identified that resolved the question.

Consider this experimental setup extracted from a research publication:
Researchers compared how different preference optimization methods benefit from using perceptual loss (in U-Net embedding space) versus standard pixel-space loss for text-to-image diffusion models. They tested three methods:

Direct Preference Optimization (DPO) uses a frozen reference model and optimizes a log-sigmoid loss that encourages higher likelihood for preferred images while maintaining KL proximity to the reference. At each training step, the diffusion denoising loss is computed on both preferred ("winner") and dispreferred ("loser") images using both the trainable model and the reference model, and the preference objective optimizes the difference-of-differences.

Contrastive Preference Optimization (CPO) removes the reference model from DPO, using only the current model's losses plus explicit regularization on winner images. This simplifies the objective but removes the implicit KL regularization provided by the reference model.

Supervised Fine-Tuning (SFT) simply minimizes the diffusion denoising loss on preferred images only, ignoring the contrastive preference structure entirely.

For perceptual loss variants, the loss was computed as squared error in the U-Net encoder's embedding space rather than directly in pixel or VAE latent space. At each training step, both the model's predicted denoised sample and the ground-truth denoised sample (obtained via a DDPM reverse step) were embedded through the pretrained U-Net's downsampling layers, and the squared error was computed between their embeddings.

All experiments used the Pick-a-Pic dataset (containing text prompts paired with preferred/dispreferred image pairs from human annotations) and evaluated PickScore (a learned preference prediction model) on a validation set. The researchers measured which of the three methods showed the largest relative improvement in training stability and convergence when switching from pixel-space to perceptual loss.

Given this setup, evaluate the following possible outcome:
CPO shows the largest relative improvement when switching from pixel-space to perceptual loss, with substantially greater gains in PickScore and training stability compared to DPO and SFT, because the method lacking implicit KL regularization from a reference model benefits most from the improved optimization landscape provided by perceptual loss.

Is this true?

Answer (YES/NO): YES